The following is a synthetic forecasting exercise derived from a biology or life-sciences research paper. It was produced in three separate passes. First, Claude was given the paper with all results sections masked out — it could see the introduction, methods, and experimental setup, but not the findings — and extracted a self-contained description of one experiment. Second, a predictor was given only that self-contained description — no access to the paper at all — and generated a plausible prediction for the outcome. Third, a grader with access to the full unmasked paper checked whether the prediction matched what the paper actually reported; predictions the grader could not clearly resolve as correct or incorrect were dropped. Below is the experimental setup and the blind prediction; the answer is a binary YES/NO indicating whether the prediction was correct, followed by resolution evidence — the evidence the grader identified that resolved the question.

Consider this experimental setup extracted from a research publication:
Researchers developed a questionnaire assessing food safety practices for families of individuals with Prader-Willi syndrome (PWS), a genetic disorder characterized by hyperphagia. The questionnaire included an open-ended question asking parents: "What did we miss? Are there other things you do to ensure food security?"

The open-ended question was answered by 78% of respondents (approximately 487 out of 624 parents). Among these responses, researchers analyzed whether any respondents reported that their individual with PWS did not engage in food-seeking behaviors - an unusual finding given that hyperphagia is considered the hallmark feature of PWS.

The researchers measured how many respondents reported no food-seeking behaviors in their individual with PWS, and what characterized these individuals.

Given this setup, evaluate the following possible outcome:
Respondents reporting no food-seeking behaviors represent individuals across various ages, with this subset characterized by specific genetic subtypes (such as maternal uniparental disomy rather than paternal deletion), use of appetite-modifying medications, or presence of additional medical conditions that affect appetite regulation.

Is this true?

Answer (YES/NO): NO